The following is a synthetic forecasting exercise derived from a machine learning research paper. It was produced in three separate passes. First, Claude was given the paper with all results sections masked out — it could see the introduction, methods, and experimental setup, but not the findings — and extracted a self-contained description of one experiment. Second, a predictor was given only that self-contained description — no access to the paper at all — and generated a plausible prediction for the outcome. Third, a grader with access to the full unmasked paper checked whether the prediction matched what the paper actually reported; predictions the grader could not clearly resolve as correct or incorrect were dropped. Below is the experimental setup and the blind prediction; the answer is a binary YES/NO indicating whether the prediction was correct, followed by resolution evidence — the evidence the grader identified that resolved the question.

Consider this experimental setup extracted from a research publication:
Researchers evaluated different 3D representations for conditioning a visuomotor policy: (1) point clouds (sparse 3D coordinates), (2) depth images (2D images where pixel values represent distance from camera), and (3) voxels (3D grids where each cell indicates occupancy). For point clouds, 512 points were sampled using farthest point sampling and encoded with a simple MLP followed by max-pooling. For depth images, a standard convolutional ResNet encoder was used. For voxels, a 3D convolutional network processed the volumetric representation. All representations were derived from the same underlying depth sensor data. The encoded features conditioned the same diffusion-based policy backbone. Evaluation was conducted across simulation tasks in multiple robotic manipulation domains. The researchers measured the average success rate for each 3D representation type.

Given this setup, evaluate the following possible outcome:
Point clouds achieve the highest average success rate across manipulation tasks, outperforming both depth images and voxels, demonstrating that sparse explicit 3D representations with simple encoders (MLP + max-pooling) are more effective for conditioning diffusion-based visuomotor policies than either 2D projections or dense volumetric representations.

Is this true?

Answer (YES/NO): YES